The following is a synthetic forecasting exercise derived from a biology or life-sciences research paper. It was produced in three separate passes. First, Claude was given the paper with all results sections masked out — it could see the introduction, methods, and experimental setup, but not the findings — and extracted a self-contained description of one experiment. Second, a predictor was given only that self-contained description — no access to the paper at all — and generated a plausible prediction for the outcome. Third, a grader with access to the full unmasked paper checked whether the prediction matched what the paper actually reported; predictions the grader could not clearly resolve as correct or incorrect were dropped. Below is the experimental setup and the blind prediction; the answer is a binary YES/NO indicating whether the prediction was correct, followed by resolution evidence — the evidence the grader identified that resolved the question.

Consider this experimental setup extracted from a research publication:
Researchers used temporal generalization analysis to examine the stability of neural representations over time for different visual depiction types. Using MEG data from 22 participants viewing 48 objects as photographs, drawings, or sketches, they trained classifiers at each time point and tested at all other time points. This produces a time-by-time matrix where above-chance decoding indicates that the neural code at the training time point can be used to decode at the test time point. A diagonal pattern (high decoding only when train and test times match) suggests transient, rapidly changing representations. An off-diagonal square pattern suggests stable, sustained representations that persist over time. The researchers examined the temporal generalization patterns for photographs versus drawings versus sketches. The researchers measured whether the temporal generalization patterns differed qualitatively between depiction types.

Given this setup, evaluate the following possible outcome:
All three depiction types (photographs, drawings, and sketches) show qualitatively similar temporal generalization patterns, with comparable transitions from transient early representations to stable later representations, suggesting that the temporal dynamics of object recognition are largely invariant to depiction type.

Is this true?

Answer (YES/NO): YES